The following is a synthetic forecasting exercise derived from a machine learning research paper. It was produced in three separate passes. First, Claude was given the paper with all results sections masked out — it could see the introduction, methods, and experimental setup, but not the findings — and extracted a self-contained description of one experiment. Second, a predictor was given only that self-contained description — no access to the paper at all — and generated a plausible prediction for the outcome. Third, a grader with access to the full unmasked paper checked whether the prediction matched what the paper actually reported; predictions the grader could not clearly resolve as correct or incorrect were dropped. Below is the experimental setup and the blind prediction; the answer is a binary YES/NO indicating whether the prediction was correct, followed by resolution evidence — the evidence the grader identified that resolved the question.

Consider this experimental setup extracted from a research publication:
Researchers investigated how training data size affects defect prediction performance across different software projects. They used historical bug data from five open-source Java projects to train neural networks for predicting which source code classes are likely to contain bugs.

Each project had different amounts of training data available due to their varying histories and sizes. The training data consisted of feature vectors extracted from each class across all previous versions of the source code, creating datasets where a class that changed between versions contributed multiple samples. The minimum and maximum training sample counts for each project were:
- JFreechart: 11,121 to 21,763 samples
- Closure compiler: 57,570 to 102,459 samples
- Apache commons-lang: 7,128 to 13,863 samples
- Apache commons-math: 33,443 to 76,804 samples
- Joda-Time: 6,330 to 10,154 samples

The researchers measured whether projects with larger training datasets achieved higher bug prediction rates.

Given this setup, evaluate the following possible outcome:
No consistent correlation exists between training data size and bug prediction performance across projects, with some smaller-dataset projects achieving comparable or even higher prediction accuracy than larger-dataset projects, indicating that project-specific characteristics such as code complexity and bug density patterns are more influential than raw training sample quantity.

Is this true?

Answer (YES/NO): YES